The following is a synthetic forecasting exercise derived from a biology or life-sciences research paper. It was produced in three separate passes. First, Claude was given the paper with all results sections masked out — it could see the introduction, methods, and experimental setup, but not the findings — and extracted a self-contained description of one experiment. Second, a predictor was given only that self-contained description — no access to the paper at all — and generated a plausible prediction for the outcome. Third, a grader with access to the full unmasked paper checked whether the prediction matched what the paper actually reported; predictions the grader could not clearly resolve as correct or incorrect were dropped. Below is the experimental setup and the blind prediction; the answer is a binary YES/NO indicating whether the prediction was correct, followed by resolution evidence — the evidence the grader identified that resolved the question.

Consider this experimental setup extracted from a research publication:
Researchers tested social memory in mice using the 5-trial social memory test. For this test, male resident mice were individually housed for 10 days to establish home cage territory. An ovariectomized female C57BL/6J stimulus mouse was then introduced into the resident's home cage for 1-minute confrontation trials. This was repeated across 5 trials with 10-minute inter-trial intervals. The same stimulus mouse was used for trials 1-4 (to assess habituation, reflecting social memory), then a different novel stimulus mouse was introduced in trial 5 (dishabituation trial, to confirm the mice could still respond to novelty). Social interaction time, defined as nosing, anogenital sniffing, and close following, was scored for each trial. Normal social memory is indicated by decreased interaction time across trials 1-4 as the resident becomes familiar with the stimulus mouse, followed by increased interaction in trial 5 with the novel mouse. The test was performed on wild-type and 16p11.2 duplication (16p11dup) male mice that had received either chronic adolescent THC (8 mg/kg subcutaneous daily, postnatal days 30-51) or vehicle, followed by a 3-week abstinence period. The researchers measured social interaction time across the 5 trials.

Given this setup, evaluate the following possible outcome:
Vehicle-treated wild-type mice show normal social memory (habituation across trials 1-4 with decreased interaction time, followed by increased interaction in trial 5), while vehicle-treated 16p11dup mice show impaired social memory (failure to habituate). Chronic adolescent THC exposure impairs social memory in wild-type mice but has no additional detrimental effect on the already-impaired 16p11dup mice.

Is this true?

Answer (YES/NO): NO